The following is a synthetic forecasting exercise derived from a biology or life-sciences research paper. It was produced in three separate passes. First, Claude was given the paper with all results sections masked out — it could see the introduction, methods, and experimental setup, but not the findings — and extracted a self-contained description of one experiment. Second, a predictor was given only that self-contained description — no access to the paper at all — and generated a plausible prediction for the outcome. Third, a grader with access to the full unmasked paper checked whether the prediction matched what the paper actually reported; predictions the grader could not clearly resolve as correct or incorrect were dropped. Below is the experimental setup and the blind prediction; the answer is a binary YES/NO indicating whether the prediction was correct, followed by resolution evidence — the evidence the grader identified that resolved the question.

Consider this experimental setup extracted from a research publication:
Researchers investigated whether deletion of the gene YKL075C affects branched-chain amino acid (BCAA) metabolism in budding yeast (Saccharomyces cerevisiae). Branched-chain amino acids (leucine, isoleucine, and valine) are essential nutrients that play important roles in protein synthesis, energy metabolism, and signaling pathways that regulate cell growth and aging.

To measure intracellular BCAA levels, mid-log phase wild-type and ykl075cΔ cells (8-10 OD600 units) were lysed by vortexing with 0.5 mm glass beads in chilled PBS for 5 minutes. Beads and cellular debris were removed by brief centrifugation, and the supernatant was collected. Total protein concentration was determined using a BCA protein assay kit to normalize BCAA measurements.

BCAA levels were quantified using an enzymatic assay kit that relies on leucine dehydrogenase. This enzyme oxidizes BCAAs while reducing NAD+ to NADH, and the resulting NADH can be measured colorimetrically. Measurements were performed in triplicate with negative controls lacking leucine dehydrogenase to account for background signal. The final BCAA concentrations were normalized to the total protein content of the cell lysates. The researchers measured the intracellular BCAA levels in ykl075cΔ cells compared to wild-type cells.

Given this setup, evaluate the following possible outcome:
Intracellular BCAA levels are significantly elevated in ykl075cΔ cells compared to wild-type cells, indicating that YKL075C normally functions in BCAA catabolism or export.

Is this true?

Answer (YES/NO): NO